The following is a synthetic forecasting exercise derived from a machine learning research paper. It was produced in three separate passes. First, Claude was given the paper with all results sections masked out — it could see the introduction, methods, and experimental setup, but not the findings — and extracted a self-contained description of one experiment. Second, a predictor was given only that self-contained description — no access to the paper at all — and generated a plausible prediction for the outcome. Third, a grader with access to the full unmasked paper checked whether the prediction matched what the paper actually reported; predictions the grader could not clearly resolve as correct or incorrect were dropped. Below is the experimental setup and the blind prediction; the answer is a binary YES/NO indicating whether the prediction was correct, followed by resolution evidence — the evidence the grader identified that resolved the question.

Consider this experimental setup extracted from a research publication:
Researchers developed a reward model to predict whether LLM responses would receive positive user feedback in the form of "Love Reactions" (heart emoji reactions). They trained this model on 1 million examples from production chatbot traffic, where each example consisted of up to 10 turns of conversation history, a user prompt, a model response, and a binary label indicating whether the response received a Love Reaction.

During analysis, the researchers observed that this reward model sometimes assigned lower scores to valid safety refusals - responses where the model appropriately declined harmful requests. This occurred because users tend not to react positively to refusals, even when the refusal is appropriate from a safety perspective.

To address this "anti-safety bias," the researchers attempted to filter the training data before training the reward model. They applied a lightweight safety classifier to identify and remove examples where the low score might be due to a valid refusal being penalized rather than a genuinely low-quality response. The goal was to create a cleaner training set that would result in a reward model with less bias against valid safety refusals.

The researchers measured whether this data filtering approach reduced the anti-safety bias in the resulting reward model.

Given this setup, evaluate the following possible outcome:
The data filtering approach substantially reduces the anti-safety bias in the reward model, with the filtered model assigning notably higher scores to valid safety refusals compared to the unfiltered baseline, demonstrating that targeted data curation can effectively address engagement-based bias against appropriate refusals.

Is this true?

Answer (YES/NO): NO